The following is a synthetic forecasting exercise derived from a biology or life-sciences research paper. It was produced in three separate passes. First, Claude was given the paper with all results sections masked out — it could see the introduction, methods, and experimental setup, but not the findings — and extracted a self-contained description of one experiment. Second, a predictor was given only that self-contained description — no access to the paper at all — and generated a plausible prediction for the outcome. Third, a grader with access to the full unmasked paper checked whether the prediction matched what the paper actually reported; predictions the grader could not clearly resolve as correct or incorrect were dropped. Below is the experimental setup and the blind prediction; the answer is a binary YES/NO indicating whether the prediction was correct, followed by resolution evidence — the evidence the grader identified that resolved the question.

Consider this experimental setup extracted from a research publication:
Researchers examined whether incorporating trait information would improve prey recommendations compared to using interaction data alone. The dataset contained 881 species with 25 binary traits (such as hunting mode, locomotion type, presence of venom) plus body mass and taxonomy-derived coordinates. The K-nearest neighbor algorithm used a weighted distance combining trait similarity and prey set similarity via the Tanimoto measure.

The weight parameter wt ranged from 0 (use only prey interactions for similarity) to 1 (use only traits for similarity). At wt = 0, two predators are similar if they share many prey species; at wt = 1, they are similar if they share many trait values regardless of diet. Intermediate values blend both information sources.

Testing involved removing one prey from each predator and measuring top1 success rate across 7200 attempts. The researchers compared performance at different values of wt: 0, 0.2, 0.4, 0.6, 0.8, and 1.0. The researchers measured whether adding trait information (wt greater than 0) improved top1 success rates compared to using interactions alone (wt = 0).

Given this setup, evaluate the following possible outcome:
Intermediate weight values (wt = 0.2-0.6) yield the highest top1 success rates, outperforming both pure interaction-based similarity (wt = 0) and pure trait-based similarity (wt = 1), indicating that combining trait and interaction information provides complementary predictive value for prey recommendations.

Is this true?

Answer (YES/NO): NO